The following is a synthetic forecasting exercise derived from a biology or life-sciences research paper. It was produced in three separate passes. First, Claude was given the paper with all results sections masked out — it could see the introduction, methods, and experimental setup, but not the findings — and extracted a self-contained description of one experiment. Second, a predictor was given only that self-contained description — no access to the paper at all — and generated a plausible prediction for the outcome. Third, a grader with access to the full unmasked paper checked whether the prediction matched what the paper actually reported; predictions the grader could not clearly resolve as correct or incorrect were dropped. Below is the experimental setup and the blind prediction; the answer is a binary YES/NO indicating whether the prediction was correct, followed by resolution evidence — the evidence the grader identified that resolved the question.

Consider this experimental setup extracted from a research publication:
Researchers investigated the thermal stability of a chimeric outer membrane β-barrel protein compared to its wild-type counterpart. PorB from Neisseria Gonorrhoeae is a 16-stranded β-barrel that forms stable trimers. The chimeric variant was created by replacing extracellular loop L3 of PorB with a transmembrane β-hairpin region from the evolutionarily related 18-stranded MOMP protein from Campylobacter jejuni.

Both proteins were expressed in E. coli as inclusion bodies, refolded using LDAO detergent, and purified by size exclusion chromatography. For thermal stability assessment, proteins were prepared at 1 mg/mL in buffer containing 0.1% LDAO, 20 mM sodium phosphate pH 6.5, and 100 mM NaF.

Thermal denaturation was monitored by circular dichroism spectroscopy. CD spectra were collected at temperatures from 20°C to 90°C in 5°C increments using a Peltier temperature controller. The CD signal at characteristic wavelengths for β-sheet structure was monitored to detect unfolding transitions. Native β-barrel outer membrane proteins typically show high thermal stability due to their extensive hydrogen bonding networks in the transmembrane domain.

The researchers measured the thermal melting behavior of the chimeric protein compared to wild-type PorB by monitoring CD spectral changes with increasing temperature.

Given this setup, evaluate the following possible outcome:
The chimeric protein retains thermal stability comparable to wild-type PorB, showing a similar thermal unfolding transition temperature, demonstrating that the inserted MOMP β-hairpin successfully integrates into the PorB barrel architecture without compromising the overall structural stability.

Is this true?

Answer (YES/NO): YES